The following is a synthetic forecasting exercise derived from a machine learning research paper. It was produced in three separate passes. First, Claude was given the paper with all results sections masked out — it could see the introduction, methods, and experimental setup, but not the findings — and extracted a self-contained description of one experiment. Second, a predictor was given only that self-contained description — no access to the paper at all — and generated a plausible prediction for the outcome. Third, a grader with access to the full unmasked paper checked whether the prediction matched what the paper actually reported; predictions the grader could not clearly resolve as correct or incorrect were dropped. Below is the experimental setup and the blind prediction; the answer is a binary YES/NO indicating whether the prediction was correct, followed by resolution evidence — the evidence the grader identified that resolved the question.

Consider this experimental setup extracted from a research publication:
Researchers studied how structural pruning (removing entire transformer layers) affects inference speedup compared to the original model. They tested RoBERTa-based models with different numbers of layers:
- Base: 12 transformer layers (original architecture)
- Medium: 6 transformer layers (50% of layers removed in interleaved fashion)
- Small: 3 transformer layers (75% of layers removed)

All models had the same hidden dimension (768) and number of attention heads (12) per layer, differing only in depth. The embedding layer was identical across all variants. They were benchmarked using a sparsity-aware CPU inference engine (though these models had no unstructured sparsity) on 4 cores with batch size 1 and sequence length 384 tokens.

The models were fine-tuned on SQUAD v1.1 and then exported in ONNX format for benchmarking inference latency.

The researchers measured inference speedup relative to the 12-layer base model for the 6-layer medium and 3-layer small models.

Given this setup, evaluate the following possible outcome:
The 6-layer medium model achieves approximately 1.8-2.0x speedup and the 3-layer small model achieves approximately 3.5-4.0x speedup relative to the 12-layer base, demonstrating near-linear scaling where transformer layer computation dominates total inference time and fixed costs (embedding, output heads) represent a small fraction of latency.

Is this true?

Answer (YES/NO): YES